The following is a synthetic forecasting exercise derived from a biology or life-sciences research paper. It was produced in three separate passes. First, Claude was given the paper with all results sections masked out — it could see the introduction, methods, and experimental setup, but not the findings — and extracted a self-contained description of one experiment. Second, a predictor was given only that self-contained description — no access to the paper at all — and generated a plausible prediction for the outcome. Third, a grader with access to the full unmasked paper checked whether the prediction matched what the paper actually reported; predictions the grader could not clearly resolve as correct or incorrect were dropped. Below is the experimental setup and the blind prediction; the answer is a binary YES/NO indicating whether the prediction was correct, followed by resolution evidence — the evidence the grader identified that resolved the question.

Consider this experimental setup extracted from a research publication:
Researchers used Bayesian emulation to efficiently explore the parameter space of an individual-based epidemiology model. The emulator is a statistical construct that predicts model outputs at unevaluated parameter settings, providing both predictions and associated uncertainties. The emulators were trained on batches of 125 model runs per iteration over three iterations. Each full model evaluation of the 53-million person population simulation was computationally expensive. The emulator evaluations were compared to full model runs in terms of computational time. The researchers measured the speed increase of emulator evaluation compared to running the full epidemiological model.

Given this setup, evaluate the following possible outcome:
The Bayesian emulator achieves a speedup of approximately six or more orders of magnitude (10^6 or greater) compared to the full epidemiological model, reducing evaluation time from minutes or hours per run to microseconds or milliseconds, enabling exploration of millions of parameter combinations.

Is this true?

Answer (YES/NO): YES